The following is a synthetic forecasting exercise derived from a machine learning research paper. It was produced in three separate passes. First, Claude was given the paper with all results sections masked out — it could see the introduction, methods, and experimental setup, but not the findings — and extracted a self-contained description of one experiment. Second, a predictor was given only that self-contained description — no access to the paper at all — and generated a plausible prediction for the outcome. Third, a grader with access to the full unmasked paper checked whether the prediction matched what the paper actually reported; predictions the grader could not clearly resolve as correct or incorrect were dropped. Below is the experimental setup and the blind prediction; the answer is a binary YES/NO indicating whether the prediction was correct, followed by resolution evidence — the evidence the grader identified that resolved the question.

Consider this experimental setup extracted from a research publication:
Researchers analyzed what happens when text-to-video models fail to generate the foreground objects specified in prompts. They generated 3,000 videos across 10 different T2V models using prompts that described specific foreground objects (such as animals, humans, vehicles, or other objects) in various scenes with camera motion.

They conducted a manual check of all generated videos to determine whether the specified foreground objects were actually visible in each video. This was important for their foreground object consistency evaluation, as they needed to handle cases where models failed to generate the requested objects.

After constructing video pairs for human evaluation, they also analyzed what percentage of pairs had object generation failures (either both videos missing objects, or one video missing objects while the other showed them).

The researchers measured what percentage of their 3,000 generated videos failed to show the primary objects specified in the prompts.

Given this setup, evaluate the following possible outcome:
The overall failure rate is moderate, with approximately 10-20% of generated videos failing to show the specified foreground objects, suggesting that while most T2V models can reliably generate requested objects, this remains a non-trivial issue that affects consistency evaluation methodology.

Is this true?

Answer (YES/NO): NO